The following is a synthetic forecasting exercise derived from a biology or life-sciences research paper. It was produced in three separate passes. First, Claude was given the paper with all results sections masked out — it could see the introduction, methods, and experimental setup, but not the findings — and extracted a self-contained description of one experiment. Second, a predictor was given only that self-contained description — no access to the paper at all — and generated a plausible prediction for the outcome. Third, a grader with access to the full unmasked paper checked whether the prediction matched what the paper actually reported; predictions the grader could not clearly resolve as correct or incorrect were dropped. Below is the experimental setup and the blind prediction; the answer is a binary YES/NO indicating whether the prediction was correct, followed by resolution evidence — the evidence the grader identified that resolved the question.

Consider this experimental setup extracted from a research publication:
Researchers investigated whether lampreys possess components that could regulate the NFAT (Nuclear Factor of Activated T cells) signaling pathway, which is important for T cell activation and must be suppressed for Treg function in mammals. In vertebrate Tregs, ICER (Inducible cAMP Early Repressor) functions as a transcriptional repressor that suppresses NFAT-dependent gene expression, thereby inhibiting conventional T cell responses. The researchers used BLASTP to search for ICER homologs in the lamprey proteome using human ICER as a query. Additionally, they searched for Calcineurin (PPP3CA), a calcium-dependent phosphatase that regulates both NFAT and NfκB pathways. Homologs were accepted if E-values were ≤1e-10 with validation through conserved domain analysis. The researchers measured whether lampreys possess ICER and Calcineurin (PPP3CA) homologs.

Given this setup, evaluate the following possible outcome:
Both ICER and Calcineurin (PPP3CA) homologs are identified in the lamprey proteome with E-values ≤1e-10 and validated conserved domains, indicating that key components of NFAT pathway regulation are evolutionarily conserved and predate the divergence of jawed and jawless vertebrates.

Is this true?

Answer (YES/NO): YES